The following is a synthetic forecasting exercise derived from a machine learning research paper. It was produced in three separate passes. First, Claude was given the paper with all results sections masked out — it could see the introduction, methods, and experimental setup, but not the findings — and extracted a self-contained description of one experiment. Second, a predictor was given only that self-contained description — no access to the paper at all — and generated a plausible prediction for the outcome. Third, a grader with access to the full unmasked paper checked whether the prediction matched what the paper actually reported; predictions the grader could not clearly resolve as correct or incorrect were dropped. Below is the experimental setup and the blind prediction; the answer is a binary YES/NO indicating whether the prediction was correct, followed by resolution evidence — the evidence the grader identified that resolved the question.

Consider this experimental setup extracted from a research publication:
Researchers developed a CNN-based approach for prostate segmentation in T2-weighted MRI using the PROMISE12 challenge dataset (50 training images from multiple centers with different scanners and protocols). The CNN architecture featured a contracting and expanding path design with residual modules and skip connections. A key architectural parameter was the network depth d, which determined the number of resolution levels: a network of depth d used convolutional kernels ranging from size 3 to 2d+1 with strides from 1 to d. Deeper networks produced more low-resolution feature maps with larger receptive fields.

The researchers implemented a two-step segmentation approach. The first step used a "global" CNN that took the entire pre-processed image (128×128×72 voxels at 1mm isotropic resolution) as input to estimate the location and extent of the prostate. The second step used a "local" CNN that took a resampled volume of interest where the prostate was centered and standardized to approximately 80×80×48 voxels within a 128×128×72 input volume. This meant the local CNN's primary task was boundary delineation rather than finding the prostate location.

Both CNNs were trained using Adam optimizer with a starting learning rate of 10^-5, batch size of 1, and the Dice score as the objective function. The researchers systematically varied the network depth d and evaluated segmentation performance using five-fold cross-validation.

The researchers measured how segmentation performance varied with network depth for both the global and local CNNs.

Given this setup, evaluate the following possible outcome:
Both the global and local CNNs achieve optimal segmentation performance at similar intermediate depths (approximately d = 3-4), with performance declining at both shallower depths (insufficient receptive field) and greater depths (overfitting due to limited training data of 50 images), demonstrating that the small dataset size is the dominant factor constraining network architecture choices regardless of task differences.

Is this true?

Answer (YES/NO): NO